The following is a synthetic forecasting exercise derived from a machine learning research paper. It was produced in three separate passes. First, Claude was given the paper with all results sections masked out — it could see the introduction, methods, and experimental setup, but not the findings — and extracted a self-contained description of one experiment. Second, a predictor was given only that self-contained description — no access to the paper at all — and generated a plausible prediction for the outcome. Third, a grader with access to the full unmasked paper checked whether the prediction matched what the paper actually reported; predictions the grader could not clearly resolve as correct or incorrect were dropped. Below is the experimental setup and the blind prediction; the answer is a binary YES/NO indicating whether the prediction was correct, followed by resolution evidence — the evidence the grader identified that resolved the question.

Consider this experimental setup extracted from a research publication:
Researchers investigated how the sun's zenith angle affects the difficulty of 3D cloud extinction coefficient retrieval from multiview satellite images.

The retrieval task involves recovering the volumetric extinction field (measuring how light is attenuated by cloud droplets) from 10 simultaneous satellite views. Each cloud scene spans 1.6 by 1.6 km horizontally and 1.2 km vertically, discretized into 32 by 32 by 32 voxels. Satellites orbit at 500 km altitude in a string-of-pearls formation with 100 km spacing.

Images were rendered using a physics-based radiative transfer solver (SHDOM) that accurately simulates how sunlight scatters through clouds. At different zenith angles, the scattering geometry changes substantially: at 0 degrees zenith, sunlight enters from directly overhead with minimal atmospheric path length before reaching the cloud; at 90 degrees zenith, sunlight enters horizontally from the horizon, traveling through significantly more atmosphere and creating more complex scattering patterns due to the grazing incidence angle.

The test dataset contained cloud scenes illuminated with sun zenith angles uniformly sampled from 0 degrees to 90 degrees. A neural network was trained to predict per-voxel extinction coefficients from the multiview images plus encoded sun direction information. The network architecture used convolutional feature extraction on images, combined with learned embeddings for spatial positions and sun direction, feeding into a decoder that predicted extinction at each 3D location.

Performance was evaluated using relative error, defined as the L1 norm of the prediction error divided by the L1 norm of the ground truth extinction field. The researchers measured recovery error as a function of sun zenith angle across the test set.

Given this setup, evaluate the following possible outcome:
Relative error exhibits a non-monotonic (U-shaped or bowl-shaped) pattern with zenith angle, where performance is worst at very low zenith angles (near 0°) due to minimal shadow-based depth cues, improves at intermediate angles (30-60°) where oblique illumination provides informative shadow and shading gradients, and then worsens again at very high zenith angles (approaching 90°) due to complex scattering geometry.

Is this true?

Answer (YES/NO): NO